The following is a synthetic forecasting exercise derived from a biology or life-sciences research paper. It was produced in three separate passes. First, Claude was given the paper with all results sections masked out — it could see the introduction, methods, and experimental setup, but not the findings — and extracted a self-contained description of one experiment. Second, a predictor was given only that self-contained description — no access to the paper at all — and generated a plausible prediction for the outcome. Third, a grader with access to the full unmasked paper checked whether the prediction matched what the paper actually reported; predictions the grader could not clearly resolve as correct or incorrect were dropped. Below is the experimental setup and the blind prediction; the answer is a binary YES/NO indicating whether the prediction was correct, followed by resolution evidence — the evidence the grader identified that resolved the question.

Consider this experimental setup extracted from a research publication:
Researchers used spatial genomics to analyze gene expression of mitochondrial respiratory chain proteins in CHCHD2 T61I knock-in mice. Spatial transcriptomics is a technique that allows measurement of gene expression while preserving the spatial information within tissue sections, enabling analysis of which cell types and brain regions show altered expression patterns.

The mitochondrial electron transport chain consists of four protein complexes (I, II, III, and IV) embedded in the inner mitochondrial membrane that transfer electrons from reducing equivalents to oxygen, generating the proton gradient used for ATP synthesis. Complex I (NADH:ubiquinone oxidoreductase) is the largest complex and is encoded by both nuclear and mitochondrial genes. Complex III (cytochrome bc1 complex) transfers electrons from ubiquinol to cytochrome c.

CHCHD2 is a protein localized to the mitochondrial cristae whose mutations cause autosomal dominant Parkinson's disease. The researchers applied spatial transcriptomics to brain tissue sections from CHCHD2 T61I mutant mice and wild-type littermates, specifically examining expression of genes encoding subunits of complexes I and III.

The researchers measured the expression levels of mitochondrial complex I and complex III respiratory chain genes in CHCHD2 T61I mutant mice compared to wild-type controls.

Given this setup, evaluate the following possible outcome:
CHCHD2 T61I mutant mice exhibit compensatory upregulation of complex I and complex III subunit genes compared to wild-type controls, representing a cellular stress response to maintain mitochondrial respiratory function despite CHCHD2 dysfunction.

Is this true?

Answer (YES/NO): NO